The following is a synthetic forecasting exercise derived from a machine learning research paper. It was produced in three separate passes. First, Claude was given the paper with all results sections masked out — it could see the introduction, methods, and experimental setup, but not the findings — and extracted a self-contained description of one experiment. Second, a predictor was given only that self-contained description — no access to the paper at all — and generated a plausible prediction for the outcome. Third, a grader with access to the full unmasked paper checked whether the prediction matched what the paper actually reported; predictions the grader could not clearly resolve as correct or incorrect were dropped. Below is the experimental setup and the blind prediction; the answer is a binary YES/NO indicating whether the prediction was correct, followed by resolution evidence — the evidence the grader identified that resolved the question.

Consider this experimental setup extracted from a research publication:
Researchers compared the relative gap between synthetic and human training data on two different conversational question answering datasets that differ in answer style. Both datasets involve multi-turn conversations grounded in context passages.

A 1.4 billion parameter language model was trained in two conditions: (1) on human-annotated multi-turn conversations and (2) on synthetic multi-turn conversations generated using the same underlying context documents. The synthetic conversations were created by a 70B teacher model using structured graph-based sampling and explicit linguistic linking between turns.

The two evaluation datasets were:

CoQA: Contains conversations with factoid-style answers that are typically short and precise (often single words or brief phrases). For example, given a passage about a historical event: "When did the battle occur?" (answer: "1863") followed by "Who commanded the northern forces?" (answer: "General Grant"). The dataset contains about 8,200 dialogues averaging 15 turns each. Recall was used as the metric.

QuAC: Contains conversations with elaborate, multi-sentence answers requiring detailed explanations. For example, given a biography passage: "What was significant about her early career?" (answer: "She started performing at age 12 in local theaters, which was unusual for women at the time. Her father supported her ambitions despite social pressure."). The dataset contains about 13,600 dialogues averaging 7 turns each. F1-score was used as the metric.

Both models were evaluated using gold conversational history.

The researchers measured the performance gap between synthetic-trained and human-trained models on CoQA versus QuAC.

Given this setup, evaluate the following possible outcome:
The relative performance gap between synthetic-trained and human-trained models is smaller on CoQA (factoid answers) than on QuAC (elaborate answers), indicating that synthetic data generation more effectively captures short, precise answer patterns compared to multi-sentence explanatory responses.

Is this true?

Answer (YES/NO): NO